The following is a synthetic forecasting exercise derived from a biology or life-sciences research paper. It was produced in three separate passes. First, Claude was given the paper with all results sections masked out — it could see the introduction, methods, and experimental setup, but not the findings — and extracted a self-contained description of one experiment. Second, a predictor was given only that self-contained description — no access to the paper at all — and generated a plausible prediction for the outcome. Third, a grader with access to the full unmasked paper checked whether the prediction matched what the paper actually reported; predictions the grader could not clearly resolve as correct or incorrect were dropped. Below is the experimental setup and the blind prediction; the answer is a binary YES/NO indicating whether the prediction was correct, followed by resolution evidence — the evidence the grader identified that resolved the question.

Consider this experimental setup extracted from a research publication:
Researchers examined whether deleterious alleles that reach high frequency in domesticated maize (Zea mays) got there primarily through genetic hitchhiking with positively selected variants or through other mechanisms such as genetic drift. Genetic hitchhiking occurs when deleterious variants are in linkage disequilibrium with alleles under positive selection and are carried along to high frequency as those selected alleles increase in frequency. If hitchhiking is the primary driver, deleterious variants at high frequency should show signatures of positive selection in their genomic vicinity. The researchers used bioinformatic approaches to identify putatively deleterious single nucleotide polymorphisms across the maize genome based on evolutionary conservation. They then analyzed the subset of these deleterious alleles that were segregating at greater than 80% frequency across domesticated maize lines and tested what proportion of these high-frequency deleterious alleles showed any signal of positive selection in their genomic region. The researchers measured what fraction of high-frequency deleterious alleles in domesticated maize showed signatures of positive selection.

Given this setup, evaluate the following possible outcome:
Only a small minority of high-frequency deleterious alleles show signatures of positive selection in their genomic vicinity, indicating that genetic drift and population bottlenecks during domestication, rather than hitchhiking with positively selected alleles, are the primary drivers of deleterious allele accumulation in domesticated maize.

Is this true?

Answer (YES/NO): YES